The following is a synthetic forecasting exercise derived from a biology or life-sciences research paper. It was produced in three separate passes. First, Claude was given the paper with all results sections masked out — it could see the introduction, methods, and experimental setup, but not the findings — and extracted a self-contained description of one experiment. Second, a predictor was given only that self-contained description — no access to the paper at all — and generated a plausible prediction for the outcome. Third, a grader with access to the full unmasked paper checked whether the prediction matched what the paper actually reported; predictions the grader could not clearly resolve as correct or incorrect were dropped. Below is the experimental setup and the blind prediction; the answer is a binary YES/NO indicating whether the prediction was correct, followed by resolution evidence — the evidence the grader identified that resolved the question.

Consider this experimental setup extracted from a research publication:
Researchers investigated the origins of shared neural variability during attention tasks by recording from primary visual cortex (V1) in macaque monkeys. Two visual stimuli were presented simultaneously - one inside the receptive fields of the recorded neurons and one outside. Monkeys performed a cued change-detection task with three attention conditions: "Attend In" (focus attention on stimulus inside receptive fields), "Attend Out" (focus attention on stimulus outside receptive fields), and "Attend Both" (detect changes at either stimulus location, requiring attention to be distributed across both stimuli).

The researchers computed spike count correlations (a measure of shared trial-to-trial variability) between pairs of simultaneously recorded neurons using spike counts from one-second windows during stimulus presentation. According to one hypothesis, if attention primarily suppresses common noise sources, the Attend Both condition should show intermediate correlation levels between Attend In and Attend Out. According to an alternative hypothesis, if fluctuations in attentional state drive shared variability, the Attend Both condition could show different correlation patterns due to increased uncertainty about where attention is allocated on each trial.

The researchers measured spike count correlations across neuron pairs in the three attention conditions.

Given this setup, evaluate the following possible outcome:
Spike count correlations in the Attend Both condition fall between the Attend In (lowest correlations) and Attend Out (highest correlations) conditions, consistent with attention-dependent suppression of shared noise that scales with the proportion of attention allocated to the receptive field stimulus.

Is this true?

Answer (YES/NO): NO